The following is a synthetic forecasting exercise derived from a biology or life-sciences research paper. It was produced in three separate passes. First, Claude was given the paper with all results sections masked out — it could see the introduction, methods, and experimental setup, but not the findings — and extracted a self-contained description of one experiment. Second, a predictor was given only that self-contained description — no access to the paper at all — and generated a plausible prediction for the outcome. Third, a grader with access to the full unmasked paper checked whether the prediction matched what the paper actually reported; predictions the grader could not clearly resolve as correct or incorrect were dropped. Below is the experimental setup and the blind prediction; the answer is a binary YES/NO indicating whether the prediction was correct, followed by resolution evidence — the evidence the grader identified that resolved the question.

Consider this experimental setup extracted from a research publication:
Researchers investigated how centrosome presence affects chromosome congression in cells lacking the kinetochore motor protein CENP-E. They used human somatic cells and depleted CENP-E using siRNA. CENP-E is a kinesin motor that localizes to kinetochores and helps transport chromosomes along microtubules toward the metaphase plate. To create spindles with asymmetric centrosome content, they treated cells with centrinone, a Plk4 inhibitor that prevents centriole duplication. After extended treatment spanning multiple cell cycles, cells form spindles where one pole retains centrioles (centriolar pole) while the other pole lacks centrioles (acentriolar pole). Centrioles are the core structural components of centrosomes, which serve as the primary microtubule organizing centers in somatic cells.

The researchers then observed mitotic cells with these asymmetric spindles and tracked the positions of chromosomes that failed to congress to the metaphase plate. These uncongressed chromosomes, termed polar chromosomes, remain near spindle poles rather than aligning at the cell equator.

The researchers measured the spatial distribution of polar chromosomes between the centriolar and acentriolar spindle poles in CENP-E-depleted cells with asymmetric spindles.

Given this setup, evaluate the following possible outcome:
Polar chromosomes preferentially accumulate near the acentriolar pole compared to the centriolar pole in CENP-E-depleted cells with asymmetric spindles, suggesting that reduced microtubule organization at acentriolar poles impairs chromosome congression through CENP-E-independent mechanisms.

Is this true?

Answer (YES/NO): NO